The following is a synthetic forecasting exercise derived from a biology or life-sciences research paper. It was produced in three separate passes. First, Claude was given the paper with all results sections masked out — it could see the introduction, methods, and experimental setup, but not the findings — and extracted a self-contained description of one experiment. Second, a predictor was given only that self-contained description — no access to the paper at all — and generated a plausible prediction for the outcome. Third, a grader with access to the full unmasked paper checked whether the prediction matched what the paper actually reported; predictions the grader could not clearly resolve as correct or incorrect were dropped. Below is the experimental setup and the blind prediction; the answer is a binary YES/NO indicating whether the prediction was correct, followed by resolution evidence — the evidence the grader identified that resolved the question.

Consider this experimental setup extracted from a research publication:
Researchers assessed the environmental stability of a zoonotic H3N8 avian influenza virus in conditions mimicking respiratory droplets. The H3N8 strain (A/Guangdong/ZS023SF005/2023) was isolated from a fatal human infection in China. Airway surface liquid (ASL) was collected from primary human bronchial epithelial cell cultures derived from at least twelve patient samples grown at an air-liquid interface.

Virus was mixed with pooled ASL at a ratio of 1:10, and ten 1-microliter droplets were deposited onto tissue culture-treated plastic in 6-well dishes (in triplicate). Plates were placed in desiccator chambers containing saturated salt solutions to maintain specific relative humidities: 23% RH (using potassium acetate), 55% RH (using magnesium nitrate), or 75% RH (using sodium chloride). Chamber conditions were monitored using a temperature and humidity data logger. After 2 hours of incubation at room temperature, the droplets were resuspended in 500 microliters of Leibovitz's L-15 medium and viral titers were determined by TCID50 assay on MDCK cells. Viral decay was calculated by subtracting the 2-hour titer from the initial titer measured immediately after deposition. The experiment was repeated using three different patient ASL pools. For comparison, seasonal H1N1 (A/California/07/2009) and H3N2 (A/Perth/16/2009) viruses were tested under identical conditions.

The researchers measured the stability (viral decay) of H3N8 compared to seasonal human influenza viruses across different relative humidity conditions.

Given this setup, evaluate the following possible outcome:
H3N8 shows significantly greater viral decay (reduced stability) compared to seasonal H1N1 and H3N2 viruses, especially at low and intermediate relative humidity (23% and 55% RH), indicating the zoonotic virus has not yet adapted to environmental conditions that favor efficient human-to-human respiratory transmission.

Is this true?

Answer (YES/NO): NO